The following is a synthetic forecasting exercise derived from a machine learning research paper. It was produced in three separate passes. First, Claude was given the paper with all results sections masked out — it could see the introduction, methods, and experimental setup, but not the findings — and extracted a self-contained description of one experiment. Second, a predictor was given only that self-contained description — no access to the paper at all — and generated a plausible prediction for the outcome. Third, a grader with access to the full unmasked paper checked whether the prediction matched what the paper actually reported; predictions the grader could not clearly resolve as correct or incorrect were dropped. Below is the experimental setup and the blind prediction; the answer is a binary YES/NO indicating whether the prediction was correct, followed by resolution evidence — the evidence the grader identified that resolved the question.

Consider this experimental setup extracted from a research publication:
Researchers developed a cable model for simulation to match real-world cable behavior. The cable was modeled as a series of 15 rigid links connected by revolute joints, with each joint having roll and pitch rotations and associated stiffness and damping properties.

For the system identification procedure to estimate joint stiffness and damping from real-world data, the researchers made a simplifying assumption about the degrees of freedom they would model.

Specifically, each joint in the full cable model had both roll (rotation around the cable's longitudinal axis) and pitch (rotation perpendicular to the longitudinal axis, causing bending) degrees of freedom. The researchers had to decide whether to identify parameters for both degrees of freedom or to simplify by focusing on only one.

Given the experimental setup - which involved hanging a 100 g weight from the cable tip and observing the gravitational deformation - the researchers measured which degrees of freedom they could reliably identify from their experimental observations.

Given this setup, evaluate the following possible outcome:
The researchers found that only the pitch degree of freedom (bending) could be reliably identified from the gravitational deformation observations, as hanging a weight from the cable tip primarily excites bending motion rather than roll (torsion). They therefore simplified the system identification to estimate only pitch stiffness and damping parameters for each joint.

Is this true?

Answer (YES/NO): YES